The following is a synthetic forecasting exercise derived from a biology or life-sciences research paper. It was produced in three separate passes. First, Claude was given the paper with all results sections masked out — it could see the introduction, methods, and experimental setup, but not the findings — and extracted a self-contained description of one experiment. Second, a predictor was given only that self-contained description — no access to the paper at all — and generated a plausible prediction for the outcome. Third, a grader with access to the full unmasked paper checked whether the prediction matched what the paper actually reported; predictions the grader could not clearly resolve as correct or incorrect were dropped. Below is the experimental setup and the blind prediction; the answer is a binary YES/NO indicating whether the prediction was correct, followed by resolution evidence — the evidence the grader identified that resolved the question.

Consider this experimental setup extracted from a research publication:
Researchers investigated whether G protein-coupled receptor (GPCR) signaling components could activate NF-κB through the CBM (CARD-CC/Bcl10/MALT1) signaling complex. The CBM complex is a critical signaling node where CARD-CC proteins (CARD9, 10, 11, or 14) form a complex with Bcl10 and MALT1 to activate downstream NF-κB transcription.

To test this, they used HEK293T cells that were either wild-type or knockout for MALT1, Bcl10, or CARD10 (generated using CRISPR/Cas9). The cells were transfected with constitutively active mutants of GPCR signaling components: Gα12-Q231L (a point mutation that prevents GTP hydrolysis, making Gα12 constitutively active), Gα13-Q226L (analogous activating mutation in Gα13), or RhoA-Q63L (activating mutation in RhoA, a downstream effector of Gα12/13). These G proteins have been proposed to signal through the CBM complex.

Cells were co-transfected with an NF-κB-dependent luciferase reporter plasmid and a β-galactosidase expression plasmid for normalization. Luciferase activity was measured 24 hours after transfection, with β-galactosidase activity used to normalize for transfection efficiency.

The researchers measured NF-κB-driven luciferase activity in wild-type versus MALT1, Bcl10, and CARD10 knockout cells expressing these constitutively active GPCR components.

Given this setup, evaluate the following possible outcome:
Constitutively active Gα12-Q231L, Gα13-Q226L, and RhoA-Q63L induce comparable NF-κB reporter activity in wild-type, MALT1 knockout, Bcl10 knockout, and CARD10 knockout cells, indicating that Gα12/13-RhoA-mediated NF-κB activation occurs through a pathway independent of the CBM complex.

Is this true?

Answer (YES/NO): NO